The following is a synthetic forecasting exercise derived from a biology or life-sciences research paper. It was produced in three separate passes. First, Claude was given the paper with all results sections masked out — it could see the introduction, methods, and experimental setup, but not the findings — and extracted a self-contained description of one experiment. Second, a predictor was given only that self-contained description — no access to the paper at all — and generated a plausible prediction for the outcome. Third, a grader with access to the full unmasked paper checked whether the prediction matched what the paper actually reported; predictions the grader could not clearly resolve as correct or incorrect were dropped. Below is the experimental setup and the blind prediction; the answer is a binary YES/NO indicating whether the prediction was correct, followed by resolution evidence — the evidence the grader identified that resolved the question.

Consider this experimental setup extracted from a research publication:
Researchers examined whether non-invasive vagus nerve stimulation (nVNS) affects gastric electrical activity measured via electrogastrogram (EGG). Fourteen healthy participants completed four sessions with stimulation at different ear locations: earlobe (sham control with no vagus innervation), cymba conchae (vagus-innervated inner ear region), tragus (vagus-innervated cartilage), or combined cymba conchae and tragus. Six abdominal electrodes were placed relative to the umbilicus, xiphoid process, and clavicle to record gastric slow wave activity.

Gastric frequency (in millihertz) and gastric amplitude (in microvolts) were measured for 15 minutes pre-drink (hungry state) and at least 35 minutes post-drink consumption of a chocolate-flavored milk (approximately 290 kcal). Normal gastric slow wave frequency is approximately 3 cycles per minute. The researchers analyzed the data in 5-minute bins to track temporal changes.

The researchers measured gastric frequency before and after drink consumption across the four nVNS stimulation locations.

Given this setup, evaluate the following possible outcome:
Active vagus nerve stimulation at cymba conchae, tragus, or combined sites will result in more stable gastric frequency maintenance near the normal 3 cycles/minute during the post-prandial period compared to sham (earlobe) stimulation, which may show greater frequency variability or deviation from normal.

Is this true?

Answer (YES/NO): NO